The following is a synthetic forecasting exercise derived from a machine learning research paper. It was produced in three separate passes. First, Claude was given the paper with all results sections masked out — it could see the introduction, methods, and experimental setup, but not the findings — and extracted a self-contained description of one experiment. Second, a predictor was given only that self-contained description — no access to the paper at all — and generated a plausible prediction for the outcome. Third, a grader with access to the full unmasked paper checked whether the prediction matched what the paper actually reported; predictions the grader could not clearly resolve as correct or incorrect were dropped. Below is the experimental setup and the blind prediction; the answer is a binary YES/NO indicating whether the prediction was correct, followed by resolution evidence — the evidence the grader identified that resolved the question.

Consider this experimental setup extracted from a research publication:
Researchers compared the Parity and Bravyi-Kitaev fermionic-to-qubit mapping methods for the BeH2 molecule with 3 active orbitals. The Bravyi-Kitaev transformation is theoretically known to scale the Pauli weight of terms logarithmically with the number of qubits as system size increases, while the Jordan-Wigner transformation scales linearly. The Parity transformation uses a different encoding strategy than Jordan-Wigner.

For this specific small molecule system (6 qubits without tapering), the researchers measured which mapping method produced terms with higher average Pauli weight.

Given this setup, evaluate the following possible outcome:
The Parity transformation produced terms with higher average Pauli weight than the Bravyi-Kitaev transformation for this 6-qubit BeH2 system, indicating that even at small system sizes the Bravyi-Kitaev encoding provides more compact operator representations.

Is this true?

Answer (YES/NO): NO